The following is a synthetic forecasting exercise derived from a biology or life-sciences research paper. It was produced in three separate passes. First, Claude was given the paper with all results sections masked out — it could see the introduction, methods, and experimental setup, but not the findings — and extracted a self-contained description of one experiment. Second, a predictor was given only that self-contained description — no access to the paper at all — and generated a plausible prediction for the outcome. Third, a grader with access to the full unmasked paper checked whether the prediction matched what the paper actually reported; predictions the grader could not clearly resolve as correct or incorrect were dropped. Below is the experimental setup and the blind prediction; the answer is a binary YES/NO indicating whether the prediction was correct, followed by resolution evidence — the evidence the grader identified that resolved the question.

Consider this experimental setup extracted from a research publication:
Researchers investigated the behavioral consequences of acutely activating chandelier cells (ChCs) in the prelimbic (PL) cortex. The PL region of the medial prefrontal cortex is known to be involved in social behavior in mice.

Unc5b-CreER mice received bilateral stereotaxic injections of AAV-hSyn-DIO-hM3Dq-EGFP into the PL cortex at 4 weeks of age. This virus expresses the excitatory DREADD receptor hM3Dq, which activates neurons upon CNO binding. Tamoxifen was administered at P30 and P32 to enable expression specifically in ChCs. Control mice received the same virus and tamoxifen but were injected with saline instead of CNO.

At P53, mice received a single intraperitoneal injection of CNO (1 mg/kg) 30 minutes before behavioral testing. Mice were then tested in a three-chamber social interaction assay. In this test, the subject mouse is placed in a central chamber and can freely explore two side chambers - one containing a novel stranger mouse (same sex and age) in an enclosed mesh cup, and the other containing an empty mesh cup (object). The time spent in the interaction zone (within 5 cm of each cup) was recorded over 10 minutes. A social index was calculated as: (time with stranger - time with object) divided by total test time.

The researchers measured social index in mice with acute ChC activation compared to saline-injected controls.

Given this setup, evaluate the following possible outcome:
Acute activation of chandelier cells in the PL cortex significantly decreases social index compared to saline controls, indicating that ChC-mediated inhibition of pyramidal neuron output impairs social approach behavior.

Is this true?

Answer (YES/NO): NO